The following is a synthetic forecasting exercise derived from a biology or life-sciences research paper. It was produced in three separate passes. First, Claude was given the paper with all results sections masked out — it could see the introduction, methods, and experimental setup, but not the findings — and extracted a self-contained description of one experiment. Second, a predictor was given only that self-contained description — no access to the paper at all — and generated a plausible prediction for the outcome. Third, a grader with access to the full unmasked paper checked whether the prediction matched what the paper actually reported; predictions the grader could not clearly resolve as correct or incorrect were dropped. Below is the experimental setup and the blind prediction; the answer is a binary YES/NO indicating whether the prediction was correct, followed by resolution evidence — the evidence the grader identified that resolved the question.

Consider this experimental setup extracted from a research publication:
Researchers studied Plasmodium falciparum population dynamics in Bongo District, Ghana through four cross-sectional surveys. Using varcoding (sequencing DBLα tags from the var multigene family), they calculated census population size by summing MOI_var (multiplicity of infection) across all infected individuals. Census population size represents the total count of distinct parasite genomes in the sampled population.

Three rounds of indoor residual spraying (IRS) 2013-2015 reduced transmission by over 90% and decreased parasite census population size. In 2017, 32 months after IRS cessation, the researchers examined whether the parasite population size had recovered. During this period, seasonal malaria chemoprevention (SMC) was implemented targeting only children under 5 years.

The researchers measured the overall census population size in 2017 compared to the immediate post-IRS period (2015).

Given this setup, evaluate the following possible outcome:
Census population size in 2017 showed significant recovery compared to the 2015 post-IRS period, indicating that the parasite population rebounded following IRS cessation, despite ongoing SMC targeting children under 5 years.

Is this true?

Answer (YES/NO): YES